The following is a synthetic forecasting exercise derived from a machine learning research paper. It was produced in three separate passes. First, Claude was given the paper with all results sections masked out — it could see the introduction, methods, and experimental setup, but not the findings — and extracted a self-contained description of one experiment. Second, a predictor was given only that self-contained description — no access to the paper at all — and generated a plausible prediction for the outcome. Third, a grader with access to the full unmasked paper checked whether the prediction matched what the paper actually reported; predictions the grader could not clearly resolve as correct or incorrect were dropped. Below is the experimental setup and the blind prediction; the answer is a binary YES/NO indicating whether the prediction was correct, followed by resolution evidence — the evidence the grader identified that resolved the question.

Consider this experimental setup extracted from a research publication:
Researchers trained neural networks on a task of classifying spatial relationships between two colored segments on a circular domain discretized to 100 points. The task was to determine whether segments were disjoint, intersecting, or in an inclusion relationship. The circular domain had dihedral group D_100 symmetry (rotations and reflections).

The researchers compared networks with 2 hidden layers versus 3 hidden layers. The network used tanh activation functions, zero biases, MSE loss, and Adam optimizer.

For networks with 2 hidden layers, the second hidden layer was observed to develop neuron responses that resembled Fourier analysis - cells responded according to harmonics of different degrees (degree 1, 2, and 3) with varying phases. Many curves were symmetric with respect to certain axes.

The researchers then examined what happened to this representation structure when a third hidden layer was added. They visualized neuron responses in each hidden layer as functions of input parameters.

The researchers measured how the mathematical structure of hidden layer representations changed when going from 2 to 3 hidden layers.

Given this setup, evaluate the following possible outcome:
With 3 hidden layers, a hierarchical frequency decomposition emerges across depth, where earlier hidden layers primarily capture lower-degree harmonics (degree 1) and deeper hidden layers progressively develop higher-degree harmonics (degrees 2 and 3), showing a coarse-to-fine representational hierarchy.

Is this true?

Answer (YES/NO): NO